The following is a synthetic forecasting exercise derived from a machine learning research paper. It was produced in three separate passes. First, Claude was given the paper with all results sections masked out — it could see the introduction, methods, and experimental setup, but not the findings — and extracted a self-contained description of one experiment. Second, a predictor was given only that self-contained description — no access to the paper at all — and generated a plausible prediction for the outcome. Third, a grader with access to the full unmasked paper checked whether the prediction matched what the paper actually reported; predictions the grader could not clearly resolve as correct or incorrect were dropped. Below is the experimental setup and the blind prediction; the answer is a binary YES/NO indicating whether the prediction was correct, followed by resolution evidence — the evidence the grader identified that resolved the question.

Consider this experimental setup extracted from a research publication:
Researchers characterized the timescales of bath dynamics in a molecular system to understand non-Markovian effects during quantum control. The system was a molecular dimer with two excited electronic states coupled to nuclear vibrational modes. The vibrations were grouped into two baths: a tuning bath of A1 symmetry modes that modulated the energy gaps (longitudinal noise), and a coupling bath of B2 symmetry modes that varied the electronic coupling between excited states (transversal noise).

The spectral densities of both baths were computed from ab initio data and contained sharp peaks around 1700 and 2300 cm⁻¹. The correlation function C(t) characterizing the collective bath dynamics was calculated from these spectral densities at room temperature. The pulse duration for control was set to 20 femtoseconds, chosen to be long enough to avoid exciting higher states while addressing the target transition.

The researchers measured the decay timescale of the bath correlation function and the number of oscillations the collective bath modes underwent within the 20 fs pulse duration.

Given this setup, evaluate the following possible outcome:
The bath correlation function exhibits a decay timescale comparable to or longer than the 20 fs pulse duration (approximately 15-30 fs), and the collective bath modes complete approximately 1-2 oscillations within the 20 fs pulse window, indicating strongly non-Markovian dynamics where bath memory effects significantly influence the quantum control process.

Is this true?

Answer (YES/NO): NO